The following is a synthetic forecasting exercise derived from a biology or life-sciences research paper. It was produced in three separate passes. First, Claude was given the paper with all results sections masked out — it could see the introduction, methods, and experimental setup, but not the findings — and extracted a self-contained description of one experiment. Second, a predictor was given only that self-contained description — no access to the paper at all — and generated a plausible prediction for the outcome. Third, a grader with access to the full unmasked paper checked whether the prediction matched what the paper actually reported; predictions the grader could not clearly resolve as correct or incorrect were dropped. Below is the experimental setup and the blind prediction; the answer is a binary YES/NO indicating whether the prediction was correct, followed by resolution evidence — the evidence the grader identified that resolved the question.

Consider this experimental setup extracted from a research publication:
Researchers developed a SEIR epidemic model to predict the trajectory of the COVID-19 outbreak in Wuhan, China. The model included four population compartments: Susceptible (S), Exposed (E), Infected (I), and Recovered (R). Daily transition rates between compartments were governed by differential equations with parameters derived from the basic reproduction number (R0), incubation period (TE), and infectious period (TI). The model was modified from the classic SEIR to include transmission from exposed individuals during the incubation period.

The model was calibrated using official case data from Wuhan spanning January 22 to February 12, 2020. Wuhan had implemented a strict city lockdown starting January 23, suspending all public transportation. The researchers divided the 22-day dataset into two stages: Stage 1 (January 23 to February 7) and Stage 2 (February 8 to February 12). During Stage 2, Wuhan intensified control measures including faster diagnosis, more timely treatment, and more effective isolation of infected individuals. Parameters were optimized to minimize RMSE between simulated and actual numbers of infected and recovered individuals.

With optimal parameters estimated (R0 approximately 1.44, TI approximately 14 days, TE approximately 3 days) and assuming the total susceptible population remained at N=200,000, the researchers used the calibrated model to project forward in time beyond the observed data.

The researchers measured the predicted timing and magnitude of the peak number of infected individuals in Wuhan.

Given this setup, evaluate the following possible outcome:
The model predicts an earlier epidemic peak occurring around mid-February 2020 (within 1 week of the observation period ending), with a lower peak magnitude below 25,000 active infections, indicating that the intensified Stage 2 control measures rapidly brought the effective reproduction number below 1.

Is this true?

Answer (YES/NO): NO